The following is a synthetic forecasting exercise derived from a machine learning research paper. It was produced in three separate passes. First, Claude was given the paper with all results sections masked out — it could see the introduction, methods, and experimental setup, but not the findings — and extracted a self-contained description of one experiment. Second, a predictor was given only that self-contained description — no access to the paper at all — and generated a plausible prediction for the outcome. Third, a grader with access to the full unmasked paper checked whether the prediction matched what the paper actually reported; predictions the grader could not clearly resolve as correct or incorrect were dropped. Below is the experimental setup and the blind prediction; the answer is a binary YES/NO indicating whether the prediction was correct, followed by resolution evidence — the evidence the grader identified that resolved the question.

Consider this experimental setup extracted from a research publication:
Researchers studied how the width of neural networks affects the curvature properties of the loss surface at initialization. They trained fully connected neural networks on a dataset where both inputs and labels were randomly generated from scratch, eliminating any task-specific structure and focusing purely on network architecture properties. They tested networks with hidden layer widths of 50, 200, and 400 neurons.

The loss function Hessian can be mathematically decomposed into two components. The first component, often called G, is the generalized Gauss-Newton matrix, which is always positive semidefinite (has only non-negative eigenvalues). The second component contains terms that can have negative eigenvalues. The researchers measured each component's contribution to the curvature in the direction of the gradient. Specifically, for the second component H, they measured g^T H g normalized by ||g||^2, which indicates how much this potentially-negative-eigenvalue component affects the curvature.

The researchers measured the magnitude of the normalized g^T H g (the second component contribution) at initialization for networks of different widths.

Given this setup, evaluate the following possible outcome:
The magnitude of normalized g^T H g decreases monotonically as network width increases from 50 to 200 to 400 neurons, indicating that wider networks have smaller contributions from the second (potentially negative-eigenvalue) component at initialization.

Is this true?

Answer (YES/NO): YES